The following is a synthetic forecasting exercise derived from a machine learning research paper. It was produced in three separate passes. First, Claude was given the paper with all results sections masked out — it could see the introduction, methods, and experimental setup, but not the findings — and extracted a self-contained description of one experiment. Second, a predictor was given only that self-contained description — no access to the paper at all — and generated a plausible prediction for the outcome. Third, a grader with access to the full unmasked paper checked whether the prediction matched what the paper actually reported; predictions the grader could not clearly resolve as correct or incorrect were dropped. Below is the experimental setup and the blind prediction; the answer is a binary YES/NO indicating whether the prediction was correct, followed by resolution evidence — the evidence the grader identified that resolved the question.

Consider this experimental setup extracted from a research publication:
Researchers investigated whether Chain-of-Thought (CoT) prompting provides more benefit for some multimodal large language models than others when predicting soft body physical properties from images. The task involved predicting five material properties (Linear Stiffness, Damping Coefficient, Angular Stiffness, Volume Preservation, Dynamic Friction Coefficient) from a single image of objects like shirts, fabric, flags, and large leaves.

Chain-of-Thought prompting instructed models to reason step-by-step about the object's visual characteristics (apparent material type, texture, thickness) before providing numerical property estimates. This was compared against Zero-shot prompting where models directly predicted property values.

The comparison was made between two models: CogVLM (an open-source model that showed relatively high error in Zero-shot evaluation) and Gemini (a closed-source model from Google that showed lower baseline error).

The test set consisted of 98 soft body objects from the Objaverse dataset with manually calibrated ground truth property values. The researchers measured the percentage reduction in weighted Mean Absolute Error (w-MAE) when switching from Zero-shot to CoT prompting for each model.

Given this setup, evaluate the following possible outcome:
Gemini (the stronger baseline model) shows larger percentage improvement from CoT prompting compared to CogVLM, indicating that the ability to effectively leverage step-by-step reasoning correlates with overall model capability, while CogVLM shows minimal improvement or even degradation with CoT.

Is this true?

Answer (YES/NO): NO